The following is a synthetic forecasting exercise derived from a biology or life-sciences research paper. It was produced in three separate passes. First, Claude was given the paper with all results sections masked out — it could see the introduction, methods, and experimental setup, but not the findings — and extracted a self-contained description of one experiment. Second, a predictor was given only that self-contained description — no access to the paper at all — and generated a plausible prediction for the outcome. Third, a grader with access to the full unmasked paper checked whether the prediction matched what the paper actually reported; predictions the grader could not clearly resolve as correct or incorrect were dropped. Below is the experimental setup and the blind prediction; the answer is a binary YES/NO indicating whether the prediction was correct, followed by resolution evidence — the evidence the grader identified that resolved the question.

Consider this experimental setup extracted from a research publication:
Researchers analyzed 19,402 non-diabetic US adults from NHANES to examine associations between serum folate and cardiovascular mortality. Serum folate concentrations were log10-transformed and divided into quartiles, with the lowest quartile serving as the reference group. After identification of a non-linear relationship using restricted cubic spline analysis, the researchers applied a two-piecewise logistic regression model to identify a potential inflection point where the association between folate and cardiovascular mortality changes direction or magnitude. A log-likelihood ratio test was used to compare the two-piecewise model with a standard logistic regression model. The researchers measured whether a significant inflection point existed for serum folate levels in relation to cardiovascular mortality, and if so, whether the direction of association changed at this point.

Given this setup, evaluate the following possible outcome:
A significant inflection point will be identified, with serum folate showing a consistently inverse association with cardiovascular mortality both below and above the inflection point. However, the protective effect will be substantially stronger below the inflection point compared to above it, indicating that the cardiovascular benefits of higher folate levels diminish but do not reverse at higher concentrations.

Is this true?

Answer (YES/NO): NO